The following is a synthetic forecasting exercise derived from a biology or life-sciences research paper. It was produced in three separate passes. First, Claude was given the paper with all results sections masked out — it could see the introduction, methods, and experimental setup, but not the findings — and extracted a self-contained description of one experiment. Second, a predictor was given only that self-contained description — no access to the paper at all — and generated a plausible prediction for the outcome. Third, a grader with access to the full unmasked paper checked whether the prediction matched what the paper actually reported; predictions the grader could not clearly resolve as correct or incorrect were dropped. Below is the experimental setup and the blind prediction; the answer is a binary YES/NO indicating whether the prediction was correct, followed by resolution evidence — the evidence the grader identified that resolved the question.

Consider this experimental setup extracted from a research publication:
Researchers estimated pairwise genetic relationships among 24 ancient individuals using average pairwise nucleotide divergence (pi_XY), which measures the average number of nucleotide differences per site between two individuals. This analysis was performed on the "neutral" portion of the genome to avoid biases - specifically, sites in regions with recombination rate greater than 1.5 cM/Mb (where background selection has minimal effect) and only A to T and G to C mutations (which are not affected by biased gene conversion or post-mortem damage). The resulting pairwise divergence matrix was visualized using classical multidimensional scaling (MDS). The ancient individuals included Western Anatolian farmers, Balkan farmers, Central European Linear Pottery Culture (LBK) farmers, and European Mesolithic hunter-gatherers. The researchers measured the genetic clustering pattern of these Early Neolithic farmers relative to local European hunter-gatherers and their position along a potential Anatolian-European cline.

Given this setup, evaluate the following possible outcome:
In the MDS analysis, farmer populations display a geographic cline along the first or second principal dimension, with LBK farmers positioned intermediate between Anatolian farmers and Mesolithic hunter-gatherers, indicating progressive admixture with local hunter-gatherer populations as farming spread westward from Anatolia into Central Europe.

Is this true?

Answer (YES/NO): NO